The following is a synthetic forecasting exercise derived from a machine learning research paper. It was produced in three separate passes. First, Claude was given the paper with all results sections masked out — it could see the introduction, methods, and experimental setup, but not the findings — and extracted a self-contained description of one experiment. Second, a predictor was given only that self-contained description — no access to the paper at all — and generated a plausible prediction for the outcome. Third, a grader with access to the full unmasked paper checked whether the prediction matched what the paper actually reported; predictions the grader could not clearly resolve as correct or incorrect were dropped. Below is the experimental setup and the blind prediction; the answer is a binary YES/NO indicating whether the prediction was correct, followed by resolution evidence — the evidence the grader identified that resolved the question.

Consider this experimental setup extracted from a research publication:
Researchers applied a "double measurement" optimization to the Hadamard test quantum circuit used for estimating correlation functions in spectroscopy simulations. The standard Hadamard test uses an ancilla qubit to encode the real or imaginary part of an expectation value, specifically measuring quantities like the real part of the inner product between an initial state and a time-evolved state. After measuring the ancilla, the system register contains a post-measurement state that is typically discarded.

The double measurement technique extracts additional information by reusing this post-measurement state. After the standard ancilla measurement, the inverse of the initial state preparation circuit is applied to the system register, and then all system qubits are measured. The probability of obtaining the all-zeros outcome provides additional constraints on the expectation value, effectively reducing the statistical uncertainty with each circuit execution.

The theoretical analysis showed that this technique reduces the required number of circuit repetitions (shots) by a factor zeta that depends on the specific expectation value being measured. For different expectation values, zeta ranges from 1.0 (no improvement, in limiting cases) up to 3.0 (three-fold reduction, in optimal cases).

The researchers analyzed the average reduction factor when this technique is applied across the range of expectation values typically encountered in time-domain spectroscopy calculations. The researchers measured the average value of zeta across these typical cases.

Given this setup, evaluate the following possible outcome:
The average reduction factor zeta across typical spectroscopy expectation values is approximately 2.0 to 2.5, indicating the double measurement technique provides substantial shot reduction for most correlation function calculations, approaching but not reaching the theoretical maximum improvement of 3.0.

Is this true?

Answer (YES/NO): NO